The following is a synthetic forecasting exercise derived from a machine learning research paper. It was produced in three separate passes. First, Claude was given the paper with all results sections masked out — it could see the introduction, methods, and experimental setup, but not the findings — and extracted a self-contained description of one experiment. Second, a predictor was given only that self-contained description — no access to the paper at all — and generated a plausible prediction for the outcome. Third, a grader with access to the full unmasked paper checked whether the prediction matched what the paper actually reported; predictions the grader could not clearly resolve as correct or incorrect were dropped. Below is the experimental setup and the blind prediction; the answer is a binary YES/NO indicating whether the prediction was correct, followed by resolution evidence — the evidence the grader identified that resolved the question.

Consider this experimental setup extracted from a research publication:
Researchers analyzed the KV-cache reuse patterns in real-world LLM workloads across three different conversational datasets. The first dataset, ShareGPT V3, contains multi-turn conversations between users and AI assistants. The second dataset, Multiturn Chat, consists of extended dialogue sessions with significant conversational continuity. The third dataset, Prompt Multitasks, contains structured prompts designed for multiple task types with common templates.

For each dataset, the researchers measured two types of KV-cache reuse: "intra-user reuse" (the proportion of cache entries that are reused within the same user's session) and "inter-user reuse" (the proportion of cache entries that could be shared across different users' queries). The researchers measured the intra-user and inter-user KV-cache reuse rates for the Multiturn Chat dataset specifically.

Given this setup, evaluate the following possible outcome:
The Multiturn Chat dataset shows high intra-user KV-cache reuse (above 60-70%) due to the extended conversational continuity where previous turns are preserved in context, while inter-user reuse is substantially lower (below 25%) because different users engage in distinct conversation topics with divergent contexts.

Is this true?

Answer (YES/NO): NO